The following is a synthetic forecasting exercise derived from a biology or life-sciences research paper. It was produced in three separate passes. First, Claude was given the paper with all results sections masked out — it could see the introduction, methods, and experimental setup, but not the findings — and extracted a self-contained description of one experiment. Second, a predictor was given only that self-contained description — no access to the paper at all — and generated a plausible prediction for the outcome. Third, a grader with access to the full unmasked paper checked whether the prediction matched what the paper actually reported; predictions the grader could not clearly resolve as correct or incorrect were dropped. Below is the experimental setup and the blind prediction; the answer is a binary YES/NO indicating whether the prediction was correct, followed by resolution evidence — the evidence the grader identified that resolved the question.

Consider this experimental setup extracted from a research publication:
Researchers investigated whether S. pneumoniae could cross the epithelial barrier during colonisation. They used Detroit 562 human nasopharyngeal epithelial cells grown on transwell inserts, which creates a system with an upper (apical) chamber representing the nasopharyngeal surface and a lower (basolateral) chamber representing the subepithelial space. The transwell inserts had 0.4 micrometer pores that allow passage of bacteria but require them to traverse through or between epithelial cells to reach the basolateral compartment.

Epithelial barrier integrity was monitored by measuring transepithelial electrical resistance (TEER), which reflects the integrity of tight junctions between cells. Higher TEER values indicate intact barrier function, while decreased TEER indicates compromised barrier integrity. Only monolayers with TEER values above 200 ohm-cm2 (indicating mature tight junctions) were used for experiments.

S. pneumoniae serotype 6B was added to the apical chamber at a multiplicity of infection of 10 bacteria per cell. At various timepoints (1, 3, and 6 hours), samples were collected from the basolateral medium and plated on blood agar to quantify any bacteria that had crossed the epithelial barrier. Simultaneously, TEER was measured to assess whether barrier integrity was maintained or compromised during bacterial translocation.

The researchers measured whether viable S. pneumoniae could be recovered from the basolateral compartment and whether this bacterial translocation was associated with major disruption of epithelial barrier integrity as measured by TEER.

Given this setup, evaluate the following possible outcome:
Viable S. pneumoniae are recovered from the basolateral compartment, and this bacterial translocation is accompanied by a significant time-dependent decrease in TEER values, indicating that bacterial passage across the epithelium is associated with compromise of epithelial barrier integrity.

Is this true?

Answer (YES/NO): NO